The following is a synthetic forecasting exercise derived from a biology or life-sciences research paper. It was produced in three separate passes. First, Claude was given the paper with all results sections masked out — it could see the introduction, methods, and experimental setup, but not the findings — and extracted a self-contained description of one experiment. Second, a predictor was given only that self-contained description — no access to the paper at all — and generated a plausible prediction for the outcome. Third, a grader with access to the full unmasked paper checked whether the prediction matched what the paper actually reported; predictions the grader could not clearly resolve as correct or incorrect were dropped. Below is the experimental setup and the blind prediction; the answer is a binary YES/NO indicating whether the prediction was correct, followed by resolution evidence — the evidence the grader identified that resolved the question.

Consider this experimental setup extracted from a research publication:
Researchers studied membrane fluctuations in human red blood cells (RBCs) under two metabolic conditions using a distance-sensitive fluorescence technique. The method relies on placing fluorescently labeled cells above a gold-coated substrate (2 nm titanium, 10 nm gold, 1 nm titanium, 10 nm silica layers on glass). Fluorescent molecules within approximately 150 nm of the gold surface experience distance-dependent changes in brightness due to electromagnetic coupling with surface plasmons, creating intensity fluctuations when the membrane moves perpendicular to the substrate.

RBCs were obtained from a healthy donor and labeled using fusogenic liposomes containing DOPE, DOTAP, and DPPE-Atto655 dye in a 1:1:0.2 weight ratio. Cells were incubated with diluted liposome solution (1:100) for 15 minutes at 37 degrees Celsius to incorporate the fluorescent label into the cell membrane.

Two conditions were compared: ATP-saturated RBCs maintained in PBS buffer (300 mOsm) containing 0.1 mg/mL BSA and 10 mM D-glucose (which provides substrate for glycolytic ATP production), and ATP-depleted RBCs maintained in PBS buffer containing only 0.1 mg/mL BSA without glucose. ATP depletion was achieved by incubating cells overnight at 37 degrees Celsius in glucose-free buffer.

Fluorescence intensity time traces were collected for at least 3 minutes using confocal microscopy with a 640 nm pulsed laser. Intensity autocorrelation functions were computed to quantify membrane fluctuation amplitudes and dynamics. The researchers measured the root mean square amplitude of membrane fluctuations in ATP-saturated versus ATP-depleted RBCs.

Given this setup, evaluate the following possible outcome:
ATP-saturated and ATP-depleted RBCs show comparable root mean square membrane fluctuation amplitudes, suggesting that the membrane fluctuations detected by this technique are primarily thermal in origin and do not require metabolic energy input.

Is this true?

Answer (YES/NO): NO